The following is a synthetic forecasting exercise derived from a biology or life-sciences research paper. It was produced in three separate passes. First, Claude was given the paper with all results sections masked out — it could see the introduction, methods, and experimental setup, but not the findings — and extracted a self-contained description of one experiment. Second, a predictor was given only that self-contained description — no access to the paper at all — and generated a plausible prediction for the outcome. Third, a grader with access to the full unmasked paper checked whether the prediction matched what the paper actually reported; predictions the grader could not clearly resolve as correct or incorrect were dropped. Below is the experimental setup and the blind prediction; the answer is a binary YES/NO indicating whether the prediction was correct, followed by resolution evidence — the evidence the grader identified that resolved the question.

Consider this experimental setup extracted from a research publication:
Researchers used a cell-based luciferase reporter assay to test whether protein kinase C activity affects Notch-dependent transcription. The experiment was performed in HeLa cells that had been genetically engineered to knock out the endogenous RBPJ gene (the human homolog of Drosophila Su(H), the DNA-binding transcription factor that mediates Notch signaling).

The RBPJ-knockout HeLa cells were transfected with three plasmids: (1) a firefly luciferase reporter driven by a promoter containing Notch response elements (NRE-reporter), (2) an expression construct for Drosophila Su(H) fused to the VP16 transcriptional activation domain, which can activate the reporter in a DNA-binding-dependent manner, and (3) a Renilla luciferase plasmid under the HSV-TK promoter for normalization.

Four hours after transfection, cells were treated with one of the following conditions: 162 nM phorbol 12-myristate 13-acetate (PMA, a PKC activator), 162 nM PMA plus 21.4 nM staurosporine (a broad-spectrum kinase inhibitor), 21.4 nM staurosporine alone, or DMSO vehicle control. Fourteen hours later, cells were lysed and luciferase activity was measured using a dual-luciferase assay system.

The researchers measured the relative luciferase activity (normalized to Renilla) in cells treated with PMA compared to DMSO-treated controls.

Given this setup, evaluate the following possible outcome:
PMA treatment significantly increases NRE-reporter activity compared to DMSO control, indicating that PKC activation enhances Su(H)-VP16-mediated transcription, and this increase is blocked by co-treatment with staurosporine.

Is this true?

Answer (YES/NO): NO